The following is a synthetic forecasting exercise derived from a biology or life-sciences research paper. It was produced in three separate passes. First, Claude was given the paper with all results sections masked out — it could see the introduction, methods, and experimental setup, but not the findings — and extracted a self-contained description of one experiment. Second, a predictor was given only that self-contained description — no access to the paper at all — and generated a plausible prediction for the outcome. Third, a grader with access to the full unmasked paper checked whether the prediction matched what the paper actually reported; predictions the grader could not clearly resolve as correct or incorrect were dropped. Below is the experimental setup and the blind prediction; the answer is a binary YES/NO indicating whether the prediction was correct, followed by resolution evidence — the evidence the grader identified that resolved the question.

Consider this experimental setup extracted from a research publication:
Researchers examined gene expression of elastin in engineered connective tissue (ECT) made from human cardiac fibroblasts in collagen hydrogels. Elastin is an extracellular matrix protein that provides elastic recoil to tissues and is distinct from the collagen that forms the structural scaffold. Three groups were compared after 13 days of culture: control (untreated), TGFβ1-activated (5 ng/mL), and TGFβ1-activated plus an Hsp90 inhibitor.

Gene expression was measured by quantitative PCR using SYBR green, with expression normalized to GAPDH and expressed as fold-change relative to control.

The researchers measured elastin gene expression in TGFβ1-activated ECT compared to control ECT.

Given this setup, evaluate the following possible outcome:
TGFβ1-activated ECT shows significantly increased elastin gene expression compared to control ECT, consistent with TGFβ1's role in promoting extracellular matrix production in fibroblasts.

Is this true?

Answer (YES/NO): NO